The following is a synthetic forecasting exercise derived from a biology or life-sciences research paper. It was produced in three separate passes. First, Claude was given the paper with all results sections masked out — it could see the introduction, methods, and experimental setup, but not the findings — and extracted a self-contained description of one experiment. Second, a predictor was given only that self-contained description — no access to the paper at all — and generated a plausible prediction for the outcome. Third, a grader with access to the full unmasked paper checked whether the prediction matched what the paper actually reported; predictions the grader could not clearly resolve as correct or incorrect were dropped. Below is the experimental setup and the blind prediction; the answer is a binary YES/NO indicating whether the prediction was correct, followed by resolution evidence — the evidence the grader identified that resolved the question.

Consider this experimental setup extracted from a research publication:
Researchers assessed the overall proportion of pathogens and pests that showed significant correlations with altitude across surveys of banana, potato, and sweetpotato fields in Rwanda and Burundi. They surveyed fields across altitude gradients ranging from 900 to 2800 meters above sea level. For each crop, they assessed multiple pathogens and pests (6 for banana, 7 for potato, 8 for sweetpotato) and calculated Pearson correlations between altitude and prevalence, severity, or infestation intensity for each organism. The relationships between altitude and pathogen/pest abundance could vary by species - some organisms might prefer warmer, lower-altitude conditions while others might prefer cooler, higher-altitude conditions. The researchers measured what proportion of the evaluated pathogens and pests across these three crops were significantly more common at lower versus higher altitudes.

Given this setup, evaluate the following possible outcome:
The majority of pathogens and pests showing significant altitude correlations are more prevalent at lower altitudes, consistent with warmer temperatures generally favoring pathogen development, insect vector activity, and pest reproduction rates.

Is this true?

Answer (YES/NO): YES